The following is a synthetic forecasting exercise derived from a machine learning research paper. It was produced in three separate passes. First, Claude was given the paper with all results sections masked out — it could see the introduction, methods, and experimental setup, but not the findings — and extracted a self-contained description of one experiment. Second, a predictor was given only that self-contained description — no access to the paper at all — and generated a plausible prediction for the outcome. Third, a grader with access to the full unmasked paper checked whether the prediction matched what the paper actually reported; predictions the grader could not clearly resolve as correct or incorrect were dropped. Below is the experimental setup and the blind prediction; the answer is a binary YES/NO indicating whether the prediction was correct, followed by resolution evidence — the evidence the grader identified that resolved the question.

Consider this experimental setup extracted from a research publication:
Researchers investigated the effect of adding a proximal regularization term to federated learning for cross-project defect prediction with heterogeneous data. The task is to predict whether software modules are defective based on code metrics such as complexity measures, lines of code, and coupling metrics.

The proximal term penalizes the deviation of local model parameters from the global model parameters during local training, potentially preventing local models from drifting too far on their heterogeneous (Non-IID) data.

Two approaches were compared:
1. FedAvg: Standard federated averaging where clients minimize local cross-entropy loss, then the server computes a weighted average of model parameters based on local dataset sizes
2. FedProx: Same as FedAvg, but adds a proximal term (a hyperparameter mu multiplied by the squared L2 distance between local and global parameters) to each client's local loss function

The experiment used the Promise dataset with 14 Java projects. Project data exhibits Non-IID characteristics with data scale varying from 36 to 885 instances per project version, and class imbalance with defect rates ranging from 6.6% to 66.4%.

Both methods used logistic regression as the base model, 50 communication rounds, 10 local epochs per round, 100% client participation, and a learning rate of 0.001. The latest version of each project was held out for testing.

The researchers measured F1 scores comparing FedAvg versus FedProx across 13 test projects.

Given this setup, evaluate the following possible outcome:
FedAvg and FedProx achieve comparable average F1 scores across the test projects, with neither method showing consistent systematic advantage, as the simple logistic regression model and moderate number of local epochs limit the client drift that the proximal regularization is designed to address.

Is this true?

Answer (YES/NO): YES